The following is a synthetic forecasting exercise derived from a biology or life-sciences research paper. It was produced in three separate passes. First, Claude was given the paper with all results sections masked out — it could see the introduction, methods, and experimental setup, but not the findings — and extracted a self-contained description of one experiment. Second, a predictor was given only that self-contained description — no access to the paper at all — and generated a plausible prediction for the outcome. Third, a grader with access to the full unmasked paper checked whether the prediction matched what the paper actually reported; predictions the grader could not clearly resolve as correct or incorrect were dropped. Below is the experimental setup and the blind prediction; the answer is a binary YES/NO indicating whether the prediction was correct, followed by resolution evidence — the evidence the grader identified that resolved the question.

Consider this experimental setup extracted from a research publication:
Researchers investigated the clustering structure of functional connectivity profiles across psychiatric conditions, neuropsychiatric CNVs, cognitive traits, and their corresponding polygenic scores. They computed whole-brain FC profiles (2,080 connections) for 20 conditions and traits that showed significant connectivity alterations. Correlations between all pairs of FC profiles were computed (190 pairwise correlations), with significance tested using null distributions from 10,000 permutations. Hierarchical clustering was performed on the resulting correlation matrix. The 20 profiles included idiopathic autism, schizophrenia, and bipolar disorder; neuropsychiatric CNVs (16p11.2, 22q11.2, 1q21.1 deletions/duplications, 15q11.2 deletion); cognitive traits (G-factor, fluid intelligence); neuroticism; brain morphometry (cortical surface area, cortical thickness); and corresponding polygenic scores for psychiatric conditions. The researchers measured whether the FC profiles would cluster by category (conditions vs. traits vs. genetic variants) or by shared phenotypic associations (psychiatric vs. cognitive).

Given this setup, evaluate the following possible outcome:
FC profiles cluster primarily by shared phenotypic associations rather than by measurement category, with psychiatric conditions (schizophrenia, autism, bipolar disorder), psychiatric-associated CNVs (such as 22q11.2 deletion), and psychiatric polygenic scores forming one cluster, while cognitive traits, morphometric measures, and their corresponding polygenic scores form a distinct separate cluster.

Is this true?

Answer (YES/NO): YES